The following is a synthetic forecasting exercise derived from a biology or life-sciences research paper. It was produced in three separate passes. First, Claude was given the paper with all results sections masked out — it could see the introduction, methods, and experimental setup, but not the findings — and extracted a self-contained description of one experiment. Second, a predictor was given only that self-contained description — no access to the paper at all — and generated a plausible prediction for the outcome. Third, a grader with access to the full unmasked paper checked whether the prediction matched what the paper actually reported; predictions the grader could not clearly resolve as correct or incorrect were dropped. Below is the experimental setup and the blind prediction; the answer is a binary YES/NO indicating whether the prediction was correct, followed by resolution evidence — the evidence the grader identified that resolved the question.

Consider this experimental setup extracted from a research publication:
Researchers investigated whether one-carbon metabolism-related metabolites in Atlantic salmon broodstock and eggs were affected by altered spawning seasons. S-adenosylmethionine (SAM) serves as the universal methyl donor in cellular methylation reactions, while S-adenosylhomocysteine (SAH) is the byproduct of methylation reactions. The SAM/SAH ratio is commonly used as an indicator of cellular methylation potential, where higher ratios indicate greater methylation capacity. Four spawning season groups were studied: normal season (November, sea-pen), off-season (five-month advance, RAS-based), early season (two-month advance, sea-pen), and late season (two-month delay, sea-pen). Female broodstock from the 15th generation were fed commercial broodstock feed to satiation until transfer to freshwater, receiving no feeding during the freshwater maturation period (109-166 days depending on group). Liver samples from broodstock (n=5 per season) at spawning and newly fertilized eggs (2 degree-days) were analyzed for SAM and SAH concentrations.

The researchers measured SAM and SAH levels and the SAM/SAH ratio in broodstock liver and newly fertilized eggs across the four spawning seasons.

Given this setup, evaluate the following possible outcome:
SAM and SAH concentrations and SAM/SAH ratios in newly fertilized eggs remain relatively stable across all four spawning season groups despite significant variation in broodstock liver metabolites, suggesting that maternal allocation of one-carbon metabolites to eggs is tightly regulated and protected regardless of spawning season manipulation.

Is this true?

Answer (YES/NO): NO